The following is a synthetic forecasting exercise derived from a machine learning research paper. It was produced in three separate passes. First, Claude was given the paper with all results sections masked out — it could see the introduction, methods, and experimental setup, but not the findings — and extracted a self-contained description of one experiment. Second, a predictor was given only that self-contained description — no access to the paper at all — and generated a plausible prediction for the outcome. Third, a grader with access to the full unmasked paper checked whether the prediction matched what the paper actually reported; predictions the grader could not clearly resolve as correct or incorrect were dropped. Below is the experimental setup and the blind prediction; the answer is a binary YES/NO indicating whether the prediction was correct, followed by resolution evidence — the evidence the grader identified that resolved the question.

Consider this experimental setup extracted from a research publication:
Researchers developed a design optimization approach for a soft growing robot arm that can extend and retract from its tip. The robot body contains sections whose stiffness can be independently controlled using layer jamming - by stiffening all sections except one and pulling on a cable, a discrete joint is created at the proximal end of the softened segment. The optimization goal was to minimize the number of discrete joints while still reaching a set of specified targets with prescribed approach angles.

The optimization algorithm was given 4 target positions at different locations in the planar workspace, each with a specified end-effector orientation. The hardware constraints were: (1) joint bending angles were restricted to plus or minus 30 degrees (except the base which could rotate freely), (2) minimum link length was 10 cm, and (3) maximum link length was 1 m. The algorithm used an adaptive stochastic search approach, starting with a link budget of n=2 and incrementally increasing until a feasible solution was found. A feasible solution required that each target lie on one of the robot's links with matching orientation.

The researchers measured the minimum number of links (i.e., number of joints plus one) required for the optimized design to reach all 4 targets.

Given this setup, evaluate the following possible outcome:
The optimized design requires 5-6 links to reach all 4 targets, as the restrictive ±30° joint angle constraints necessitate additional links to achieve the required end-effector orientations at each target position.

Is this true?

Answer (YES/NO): YES